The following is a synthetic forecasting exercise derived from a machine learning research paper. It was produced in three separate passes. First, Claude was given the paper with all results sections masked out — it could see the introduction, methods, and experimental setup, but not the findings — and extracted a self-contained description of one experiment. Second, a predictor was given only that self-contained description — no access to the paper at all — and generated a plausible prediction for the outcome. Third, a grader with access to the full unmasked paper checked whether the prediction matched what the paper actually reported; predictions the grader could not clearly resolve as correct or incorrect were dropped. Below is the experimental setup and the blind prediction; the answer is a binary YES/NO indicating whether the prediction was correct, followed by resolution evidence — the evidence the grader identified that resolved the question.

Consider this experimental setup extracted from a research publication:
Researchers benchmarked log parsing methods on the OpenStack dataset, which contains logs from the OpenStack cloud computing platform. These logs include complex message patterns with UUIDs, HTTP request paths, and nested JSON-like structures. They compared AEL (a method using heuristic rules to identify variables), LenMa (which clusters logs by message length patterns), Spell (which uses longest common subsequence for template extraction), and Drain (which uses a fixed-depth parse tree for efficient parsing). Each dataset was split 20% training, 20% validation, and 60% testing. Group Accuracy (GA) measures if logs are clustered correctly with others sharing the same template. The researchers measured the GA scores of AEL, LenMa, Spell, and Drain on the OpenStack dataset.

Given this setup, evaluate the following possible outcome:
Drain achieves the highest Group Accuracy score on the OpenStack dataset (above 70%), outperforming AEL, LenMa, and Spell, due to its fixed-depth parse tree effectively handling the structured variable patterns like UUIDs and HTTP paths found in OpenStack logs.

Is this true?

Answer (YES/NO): NO